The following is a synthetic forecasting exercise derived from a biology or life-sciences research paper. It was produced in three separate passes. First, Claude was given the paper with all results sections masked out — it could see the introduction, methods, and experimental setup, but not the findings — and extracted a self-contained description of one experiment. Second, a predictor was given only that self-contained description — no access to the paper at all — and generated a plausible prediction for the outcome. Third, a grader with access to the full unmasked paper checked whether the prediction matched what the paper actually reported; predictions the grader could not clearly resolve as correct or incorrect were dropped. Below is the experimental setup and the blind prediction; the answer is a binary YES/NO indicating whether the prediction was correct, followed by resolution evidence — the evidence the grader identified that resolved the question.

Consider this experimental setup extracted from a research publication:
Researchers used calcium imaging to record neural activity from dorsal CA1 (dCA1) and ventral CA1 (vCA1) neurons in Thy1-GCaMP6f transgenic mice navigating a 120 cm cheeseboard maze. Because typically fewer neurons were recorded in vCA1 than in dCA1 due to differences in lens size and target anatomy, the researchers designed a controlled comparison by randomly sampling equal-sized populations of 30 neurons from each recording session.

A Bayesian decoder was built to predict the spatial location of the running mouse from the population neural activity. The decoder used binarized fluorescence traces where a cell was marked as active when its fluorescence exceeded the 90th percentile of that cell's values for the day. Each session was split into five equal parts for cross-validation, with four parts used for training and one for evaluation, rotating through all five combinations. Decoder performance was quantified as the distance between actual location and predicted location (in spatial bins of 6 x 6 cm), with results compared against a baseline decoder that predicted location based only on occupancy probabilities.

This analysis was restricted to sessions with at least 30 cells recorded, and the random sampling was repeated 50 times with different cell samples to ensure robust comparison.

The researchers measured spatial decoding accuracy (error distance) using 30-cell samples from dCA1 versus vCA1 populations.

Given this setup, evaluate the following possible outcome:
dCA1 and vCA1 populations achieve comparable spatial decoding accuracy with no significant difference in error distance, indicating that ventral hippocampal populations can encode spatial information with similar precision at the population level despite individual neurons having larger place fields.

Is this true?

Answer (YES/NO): YES